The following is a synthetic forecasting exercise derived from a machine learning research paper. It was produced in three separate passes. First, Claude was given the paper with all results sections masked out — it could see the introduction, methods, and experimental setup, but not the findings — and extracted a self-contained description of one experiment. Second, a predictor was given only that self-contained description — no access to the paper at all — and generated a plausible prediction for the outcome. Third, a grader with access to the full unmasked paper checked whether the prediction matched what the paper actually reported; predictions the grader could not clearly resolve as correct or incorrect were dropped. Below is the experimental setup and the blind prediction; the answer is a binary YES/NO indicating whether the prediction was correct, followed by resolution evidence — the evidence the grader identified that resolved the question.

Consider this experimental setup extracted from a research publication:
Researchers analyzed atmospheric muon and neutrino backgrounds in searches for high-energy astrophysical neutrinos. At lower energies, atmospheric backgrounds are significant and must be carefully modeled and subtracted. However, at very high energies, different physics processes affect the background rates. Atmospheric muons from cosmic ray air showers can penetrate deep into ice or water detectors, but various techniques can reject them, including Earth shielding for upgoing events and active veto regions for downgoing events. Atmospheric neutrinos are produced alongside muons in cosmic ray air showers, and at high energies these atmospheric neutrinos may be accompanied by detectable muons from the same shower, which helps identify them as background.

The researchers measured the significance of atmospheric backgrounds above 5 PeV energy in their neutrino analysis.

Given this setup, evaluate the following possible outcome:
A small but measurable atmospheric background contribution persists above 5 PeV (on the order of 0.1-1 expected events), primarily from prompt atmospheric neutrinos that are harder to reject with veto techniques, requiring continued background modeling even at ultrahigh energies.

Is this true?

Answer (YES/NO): NO